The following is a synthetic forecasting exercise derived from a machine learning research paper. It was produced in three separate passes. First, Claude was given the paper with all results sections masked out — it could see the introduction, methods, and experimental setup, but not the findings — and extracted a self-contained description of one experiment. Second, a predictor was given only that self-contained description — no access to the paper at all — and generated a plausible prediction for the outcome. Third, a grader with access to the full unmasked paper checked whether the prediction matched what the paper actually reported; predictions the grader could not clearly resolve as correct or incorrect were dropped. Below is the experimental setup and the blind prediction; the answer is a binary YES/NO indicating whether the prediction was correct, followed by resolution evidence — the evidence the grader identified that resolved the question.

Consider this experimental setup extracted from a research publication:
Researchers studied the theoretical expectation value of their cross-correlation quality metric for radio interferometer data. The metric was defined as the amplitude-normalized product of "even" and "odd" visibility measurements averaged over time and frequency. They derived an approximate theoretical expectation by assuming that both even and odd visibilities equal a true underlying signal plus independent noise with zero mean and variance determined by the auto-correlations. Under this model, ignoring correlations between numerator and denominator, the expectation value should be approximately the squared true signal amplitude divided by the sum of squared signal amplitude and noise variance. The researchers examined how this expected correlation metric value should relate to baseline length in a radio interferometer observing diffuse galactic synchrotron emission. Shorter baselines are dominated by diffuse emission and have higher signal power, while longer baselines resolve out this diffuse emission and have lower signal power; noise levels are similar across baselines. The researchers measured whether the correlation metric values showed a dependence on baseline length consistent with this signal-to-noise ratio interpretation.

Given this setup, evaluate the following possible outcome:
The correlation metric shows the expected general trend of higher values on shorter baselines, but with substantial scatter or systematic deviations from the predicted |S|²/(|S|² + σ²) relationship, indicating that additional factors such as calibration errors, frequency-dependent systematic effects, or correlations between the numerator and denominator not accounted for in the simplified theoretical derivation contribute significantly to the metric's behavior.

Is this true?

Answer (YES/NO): NO